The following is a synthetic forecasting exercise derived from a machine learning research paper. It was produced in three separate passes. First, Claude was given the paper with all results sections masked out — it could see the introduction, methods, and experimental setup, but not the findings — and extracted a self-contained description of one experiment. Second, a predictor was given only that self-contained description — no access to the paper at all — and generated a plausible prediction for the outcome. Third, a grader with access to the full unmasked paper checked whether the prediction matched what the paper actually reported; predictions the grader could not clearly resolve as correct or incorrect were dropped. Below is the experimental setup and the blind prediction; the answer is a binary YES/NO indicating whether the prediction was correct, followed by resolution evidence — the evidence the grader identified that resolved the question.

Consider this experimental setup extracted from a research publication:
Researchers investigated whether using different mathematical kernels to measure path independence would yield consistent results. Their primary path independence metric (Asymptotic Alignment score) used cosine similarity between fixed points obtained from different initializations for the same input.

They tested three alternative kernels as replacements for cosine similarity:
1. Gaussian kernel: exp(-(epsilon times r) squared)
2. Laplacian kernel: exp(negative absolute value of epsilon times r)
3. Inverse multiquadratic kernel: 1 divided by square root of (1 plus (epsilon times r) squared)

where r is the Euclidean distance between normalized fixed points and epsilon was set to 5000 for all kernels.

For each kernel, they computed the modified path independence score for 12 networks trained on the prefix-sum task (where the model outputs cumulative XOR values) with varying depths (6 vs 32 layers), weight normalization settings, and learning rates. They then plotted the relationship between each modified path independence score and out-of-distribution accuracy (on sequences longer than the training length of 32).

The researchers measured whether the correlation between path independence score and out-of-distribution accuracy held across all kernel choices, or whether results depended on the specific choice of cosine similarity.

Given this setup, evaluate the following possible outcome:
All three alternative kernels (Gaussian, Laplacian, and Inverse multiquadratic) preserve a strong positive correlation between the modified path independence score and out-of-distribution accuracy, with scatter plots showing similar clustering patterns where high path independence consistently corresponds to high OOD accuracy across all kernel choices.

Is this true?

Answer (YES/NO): YES